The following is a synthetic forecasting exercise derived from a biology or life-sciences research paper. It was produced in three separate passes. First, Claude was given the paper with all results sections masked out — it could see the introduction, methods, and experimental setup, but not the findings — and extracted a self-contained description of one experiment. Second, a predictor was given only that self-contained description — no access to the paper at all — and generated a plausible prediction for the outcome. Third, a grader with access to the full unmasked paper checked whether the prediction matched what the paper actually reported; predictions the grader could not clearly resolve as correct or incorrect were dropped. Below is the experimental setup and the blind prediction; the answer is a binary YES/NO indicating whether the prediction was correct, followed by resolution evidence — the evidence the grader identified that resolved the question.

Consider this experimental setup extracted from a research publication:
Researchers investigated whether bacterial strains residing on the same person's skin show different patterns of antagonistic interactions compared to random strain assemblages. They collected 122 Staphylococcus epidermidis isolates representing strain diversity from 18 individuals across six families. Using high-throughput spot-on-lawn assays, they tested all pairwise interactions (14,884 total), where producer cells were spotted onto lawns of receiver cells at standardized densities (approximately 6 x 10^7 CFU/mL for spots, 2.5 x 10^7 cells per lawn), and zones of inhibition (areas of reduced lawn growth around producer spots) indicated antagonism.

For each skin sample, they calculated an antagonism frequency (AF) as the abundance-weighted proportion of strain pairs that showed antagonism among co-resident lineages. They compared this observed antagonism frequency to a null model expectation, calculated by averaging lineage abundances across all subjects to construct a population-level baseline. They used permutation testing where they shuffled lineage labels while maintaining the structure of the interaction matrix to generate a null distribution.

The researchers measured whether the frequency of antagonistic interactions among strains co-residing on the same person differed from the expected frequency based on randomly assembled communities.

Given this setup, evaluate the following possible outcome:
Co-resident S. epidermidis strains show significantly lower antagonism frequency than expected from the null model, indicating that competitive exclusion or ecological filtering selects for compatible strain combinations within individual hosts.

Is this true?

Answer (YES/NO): YES